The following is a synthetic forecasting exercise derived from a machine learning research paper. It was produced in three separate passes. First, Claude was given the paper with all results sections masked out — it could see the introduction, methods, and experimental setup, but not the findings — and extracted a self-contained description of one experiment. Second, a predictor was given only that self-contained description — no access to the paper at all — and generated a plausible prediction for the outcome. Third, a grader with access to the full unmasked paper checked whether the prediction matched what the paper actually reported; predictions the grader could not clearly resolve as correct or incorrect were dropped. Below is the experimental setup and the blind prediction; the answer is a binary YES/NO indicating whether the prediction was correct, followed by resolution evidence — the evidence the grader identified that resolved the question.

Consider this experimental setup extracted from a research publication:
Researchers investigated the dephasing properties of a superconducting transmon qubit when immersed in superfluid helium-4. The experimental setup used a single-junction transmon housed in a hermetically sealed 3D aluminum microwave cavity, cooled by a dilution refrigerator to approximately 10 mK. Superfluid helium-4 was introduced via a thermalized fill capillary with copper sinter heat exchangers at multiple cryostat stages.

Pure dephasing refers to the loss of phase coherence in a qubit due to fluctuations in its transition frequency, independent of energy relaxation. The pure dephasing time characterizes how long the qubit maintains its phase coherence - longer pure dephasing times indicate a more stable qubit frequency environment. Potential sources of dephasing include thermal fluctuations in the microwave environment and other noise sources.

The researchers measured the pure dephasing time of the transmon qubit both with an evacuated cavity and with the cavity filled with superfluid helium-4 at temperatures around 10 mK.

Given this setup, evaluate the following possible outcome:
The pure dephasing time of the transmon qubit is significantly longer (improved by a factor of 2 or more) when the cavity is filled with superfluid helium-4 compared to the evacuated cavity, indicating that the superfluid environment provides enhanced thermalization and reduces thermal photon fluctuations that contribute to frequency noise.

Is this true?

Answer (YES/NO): NO